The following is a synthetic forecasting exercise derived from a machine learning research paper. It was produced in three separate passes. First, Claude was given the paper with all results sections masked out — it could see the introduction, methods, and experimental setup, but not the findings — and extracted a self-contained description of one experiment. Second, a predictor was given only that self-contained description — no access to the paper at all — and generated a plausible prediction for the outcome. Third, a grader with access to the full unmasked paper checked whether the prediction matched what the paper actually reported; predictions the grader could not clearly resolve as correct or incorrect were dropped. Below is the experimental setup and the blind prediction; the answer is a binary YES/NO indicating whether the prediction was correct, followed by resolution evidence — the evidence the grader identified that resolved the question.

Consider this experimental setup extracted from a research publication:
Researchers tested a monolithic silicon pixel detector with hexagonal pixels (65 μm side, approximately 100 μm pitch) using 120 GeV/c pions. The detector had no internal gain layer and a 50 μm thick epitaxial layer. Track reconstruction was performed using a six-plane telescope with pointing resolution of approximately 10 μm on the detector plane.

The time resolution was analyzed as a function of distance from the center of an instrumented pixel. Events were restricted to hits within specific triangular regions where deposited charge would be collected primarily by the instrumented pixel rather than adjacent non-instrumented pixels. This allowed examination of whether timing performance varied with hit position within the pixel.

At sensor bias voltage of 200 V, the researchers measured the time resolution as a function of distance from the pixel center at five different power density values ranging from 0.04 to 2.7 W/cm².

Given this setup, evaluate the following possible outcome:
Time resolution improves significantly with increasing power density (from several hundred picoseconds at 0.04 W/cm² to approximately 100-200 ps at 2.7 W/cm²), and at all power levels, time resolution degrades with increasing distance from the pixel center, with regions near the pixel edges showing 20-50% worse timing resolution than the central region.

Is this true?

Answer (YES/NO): NO